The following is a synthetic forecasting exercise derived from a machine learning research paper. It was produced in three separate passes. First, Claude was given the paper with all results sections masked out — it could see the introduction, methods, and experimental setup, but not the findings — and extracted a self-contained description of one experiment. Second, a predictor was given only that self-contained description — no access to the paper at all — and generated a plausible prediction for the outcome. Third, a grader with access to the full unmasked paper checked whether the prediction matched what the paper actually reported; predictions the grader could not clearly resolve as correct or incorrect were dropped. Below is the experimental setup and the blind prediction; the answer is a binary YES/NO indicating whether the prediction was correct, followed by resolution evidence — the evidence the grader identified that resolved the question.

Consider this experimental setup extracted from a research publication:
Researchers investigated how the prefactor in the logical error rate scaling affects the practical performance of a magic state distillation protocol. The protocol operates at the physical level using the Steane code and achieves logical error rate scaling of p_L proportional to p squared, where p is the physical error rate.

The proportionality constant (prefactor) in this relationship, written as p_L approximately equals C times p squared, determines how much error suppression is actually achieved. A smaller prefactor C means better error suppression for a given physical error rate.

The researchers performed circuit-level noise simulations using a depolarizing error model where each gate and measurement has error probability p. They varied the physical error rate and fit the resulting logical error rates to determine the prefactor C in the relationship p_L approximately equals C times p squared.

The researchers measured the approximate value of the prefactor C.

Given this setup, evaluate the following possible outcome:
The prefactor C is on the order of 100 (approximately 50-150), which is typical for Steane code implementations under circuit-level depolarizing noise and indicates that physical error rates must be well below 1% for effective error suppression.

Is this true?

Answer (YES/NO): YES